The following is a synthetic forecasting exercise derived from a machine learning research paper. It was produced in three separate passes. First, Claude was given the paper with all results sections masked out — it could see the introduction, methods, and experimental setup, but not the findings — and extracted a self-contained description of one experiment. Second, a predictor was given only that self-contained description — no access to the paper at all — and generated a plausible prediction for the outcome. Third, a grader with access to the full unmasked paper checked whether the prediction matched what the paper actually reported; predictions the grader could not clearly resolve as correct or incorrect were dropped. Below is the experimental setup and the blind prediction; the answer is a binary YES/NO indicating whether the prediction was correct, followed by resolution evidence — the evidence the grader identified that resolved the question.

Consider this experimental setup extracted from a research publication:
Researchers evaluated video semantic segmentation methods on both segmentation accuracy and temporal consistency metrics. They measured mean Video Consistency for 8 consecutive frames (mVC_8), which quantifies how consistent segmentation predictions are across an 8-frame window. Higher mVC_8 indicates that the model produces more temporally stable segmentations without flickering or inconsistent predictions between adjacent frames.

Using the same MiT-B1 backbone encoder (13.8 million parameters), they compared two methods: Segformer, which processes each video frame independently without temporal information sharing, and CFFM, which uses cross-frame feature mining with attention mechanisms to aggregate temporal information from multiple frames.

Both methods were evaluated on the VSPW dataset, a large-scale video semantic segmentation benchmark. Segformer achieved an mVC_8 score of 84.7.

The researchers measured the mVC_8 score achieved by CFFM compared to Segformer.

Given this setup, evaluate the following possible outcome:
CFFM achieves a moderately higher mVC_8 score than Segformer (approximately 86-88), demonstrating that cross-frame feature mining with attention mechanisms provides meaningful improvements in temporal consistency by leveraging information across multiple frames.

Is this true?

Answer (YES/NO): NO